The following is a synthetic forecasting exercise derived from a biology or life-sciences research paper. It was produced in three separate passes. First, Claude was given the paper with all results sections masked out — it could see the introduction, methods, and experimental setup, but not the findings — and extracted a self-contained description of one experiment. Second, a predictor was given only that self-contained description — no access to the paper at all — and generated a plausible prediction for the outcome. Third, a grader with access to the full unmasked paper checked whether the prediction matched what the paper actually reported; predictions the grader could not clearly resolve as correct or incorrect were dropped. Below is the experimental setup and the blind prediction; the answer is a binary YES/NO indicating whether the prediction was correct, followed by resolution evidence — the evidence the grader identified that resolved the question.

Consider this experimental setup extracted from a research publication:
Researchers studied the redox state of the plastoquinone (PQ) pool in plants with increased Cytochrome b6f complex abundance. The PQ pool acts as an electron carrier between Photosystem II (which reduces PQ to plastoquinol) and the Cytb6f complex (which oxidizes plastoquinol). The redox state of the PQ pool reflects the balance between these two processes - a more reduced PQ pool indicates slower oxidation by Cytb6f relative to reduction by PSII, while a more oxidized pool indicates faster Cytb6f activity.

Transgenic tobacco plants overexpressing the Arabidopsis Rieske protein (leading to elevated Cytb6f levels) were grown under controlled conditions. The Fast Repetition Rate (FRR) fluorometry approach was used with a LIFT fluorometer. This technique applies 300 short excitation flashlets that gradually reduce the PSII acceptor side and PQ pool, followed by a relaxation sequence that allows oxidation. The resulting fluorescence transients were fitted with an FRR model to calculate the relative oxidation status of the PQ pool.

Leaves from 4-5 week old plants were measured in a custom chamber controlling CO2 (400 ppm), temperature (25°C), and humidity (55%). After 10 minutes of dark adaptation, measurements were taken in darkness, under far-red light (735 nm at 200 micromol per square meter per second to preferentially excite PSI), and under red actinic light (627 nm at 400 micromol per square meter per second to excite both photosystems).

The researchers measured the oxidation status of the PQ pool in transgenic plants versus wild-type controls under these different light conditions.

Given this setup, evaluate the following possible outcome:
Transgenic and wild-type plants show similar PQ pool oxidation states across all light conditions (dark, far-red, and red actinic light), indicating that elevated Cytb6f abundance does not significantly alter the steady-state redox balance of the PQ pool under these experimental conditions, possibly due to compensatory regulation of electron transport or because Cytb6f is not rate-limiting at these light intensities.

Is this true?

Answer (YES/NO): NO